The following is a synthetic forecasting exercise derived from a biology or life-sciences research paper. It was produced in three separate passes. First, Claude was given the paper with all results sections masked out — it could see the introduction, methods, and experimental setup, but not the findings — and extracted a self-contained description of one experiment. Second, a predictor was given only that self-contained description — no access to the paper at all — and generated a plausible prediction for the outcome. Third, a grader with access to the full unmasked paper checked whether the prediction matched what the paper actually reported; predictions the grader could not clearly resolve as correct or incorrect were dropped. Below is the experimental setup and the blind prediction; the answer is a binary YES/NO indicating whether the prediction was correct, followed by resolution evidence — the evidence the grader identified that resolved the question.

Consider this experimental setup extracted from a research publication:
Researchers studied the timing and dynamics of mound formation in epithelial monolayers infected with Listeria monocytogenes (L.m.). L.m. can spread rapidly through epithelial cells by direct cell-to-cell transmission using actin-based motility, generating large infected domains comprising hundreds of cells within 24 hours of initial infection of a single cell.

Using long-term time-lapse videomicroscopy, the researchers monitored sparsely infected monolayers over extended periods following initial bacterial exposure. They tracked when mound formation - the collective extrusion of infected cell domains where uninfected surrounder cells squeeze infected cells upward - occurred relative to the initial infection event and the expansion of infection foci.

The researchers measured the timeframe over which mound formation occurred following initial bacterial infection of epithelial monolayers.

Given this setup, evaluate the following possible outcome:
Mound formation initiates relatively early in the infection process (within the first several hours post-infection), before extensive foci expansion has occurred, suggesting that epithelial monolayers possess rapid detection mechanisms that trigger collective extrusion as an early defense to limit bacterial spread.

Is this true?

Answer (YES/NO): NO